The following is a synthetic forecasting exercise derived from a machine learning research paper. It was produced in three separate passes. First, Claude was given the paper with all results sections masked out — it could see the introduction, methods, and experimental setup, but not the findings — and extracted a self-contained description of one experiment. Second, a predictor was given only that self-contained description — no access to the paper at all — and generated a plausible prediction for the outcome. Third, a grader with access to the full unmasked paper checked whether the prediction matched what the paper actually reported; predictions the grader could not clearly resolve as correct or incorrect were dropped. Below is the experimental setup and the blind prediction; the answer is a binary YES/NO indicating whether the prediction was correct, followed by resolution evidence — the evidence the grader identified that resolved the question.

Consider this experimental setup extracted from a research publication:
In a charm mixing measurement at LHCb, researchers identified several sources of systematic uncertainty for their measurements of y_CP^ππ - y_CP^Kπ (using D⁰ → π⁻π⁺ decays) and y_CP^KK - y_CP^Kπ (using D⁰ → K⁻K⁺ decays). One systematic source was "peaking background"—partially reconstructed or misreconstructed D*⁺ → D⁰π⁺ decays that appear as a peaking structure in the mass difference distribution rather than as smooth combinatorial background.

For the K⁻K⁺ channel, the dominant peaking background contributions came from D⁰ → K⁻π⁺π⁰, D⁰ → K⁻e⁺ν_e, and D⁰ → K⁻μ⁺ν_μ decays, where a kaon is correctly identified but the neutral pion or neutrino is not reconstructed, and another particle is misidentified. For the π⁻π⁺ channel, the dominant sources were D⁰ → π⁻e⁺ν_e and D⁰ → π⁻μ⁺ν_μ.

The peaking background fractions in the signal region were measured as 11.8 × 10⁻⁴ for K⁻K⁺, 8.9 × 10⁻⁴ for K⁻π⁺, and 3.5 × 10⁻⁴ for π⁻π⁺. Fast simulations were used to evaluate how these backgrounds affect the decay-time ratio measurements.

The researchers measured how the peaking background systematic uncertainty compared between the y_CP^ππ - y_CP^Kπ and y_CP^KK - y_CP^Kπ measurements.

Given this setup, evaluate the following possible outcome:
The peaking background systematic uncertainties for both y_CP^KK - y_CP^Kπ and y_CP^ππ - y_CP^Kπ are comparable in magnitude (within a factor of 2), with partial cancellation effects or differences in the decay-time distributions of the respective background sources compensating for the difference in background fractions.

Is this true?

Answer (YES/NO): NO